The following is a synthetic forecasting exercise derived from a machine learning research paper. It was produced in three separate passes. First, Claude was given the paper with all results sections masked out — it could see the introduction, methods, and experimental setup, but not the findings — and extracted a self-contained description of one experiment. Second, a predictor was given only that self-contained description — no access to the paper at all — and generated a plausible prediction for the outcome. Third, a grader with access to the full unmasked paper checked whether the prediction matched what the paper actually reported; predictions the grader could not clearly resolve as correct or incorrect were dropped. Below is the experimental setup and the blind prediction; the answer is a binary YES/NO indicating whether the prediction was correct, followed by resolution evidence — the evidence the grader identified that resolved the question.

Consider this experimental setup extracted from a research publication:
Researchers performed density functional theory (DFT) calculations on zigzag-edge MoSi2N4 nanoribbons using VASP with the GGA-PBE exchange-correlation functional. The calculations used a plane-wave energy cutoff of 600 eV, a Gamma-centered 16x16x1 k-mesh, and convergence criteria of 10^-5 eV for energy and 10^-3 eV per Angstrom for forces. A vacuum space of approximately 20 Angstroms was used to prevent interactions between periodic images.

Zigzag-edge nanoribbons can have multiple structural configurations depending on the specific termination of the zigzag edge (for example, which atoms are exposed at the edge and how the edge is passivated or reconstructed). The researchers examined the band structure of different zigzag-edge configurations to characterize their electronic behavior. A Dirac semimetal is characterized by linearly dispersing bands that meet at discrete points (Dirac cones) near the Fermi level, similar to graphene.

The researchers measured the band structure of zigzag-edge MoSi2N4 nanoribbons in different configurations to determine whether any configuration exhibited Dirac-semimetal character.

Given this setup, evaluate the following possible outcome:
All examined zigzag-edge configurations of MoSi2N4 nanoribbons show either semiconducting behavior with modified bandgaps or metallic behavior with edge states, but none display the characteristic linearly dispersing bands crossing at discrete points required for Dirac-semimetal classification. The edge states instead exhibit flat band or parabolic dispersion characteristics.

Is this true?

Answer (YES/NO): NO